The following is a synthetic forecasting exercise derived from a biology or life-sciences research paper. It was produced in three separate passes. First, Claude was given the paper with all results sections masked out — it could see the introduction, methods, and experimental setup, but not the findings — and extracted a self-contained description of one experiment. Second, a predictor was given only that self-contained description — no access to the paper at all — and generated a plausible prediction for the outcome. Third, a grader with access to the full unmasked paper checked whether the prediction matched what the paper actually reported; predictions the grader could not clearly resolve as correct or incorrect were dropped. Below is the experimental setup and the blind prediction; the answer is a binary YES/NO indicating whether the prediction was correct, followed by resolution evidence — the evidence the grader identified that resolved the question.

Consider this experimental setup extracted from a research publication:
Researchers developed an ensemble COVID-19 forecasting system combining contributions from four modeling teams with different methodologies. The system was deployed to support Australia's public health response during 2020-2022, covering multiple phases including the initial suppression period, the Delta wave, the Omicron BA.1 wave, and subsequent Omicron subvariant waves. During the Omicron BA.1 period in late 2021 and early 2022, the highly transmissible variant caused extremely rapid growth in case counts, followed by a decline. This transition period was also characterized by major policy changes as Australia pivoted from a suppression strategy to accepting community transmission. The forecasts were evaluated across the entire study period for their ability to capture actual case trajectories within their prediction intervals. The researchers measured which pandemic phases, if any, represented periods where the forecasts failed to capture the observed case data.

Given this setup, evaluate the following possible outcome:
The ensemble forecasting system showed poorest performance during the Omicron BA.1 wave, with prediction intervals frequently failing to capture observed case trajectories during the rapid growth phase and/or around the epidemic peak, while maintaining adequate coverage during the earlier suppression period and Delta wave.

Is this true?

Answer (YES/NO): YES